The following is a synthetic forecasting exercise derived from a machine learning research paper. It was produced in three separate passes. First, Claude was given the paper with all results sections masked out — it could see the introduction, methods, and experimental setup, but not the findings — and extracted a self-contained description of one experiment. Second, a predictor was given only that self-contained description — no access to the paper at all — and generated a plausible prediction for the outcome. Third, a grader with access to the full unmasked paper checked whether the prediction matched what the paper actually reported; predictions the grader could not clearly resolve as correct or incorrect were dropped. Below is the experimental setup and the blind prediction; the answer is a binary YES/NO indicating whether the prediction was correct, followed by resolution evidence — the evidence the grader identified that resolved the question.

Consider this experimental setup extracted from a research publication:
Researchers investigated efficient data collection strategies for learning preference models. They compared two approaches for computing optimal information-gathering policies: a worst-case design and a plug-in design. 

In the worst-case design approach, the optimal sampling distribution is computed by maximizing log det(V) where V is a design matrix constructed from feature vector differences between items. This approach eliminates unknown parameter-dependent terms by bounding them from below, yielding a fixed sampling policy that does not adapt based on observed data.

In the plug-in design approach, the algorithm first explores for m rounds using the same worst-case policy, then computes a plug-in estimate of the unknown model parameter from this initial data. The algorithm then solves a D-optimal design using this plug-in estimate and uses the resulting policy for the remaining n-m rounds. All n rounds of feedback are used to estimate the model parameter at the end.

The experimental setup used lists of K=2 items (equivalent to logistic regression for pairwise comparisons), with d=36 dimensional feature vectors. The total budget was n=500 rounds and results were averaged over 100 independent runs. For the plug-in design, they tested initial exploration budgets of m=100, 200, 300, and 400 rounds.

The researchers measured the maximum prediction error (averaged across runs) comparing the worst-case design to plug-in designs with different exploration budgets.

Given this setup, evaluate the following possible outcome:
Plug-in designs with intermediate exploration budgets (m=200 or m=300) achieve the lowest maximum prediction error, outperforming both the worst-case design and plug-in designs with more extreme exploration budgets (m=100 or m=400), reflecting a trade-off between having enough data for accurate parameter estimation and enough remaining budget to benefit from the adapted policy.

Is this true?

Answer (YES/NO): NO